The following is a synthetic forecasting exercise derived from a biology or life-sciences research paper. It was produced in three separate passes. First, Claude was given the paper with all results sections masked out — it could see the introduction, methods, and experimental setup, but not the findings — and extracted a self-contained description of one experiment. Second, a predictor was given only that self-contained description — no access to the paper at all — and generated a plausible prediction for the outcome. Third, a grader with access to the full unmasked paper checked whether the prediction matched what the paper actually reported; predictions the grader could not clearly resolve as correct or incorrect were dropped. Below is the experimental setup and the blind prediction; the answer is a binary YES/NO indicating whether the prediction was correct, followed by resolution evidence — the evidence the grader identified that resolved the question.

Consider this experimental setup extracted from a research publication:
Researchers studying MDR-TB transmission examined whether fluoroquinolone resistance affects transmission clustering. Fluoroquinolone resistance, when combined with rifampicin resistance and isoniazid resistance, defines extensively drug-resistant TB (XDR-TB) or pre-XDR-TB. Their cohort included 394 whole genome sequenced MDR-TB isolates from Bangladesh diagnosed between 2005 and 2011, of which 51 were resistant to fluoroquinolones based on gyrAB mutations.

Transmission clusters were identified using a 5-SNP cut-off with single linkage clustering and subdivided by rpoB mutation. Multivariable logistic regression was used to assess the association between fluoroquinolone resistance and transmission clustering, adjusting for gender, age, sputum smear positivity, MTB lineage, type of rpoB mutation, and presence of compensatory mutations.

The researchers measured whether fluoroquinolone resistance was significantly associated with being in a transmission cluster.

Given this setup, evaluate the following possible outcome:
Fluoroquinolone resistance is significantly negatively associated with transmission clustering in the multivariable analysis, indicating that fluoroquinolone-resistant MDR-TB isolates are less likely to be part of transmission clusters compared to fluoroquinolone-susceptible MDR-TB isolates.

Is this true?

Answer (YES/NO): NO